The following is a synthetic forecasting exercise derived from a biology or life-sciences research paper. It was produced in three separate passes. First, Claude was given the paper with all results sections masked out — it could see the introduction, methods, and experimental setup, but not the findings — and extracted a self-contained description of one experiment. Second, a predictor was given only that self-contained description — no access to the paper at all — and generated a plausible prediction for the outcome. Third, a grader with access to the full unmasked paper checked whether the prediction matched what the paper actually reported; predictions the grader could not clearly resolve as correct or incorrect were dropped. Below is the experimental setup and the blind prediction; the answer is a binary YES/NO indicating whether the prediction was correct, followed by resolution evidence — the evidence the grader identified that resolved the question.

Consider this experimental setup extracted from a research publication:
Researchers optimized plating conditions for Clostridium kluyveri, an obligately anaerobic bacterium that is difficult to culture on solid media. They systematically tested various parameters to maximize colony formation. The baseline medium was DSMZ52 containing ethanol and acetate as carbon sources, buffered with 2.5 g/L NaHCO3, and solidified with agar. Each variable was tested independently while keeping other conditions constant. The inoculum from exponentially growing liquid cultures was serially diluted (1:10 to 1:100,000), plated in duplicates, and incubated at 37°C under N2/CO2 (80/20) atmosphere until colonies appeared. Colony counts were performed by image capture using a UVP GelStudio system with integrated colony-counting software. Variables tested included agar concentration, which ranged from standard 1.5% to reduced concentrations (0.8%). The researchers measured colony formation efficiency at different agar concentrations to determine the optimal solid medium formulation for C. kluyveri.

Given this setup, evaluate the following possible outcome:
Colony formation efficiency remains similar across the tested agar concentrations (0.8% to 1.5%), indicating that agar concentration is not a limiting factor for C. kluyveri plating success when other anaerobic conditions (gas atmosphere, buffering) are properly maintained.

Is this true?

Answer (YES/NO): NO